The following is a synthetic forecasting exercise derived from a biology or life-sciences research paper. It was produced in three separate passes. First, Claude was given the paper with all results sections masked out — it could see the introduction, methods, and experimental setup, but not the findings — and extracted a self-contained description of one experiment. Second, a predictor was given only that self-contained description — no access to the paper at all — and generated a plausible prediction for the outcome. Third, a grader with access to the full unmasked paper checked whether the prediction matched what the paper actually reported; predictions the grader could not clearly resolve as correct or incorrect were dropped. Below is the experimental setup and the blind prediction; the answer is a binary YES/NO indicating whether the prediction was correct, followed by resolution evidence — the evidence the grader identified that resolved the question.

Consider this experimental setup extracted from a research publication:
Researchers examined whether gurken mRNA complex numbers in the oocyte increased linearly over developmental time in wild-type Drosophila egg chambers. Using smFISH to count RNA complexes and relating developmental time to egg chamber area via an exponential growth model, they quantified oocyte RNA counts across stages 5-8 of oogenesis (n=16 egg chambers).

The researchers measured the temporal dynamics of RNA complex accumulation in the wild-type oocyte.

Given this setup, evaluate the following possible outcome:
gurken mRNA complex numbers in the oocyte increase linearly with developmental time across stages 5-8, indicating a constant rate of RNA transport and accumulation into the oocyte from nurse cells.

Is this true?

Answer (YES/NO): YES